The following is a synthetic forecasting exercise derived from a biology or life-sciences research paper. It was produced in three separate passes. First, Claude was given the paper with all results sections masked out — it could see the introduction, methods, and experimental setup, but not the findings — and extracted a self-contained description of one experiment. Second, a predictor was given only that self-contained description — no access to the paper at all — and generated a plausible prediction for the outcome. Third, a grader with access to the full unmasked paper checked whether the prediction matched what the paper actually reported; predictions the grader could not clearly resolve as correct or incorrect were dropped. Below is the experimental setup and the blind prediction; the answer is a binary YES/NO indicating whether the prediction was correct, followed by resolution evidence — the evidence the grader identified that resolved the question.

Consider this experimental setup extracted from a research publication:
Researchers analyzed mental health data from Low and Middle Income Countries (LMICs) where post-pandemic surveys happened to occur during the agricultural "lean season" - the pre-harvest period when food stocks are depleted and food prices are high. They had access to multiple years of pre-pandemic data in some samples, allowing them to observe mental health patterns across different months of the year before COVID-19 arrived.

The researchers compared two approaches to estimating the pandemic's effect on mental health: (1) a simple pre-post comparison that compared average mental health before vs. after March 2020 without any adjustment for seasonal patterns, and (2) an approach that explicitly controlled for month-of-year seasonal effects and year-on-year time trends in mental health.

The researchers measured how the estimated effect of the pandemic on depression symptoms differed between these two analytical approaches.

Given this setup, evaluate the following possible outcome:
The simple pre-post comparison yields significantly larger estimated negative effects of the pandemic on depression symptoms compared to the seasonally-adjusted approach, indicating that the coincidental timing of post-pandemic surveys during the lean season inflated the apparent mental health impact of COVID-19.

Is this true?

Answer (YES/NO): NO